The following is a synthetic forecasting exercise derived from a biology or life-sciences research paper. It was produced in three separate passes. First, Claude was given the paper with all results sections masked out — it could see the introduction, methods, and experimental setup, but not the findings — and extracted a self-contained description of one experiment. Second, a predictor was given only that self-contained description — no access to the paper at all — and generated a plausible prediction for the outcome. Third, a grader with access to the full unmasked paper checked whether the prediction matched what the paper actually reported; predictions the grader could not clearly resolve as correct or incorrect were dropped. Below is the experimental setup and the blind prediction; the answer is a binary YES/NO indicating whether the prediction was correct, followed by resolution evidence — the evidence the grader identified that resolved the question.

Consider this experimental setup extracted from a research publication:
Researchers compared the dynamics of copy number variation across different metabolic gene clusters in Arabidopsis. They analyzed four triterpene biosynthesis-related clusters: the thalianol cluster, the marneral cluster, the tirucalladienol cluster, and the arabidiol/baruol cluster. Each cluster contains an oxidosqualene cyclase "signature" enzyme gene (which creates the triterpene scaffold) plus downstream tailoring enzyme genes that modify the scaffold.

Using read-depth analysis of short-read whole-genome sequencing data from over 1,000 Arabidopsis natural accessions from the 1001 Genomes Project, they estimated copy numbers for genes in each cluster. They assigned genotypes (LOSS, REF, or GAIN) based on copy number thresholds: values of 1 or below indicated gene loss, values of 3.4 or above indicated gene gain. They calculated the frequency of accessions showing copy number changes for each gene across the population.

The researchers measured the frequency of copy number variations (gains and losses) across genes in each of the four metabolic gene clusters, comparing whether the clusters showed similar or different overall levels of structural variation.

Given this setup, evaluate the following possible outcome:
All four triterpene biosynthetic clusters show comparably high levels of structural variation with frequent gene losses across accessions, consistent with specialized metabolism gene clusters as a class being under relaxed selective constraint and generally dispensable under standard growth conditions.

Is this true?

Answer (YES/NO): NO